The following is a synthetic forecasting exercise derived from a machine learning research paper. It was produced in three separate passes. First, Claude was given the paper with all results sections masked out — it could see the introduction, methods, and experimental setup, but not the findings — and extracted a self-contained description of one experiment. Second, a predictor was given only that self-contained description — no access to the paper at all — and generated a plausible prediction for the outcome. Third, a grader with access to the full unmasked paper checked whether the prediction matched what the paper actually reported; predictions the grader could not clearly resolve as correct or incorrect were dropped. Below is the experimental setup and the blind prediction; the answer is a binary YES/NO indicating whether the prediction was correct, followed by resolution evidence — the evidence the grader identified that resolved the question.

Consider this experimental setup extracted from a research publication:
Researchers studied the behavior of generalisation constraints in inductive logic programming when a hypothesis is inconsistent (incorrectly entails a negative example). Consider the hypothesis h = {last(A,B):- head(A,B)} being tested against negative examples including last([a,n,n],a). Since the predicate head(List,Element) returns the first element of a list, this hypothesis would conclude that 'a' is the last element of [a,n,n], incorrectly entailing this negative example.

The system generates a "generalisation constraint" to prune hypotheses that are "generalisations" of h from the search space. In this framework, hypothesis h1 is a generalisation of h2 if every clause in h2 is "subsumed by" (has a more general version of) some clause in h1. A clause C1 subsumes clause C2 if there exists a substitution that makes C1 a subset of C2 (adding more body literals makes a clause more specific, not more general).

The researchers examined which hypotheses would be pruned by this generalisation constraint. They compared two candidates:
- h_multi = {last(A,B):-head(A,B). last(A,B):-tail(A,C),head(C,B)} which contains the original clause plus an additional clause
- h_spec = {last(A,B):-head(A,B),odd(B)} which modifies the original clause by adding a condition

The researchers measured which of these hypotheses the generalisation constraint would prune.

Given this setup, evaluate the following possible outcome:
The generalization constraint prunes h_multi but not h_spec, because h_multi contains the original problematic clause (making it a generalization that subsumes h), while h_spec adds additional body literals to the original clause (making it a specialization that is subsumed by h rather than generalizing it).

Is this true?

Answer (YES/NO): YES